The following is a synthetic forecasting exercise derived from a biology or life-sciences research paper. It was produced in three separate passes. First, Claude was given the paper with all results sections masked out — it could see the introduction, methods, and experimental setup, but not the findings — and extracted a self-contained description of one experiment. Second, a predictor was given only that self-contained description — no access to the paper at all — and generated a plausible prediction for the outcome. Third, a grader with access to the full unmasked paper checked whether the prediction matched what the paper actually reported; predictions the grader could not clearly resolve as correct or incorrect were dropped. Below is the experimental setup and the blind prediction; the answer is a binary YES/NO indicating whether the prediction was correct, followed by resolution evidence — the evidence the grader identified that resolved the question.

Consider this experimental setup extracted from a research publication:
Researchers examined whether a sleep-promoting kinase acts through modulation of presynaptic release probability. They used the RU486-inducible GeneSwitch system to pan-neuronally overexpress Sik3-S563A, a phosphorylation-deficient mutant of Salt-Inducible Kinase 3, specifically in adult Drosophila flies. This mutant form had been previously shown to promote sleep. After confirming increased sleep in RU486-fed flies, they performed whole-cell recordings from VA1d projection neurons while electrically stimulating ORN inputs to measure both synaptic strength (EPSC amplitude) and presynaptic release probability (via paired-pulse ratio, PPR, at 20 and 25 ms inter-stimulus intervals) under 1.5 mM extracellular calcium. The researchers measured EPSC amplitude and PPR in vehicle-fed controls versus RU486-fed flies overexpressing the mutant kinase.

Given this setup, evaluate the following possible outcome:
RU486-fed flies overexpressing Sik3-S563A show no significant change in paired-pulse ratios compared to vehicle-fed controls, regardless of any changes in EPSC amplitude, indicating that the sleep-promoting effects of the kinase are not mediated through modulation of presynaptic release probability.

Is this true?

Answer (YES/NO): NO